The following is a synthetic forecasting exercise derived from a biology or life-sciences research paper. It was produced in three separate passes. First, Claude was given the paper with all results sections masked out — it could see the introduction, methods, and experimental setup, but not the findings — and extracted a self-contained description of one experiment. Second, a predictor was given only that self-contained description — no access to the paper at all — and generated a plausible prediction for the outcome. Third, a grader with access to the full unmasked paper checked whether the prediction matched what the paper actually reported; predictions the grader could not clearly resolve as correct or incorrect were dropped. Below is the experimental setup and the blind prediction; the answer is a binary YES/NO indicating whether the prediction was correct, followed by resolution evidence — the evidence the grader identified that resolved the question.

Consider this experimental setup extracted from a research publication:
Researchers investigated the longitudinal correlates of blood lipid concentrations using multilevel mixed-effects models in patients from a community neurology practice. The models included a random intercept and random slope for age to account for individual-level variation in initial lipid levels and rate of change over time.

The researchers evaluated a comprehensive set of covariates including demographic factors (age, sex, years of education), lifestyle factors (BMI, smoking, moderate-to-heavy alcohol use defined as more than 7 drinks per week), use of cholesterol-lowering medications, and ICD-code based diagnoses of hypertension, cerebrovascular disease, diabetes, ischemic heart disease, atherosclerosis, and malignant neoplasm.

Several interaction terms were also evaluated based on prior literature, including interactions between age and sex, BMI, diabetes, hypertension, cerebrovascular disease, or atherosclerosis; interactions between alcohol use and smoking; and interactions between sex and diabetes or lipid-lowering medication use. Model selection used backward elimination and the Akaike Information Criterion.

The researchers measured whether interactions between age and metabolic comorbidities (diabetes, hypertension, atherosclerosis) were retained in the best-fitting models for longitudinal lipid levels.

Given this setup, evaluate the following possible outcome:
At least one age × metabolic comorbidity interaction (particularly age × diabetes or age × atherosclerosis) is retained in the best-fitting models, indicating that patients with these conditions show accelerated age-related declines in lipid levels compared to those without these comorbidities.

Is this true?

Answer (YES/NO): YES